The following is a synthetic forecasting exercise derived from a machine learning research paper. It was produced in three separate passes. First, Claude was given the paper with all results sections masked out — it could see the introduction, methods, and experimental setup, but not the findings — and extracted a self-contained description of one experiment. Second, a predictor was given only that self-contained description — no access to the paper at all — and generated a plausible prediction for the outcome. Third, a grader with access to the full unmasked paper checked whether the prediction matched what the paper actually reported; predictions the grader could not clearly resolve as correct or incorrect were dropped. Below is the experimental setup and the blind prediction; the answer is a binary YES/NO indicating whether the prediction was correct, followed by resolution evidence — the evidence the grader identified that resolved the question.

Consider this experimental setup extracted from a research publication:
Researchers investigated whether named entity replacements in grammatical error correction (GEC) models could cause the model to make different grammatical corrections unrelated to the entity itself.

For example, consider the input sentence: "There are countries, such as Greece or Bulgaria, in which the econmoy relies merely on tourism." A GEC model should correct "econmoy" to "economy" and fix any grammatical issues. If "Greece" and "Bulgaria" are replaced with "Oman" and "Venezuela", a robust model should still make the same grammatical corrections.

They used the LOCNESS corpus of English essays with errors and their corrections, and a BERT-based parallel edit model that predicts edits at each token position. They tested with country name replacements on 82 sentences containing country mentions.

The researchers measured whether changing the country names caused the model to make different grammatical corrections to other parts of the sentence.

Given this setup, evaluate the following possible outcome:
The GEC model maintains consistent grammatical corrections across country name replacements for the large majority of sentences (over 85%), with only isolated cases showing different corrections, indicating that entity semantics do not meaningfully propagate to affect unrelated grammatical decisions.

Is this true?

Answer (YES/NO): NO